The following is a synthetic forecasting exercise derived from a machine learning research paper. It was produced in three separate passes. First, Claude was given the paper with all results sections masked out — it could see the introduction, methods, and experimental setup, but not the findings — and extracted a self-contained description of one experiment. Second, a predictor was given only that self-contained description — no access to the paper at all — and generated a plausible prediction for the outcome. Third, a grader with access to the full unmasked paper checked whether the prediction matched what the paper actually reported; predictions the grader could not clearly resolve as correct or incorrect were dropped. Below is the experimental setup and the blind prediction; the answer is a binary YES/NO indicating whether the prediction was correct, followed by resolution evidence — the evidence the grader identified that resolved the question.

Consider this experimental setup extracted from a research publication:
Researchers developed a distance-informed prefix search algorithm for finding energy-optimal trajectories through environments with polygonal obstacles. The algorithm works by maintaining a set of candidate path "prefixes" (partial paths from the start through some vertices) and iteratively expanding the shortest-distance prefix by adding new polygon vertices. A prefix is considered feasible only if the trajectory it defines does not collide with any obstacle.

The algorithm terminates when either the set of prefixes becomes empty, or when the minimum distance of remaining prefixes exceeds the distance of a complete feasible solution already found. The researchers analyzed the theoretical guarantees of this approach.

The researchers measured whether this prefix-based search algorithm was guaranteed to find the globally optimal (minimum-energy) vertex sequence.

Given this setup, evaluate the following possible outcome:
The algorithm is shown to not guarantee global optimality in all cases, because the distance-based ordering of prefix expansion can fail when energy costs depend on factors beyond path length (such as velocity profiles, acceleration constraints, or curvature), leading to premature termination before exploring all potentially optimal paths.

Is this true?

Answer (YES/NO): NO